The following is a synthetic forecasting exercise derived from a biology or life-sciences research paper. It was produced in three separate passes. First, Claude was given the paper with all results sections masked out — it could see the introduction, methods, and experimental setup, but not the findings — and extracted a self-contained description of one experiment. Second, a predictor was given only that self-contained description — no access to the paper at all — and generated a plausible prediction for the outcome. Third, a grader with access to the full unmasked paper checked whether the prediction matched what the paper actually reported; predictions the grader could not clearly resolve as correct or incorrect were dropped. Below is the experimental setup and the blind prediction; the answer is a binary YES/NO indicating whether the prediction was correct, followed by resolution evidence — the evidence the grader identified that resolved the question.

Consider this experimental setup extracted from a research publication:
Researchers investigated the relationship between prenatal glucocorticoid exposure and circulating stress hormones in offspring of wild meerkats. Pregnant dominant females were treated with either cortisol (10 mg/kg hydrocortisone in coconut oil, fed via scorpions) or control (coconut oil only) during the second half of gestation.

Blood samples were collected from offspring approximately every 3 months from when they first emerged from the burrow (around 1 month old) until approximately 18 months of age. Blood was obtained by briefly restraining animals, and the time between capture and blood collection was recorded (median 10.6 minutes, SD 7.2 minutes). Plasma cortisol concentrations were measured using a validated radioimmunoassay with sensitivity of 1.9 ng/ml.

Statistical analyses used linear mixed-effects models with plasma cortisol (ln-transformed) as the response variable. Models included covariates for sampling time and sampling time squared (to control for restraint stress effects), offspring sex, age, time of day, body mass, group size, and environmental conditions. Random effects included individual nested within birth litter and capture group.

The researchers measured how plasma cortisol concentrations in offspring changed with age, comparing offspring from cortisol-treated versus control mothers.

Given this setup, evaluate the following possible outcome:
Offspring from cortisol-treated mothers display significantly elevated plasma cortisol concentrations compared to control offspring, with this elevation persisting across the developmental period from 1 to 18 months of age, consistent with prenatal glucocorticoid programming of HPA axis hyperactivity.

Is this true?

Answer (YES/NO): NO